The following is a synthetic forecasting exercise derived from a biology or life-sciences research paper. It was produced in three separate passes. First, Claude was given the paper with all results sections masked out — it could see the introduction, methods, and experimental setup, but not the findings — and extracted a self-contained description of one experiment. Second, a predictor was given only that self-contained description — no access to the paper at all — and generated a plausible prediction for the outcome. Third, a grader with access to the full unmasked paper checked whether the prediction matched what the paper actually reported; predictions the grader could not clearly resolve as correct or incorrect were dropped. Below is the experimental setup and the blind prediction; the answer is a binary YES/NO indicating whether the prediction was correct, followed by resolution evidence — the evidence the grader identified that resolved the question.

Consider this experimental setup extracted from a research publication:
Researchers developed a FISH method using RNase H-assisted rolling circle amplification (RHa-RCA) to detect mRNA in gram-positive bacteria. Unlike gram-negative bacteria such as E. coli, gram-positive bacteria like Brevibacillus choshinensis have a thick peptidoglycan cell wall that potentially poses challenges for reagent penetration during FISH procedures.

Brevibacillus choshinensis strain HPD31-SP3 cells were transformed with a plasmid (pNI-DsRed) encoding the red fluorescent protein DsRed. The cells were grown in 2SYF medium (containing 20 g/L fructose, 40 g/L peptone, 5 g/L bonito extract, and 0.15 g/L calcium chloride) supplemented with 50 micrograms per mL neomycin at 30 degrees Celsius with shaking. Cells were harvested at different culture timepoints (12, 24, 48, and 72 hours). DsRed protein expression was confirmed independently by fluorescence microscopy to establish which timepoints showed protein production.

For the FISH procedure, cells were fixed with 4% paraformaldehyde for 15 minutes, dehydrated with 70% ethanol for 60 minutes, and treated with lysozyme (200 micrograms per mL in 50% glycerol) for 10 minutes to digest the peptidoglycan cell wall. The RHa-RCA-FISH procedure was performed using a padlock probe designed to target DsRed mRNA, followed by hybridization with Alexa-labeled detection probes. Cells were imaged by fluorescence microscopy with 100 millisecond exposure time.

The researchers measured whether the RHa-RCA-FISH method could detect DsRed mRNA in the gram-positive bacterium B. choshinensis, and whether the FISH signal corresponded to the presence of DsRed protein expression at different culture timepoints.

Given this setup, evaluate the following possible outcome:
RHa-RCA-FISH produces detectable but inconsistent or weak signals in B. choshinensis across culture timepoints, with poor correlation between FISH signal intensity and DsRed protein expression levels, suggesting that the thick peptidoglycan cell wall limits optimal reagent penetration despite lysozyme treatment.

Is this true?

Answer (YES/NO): NO